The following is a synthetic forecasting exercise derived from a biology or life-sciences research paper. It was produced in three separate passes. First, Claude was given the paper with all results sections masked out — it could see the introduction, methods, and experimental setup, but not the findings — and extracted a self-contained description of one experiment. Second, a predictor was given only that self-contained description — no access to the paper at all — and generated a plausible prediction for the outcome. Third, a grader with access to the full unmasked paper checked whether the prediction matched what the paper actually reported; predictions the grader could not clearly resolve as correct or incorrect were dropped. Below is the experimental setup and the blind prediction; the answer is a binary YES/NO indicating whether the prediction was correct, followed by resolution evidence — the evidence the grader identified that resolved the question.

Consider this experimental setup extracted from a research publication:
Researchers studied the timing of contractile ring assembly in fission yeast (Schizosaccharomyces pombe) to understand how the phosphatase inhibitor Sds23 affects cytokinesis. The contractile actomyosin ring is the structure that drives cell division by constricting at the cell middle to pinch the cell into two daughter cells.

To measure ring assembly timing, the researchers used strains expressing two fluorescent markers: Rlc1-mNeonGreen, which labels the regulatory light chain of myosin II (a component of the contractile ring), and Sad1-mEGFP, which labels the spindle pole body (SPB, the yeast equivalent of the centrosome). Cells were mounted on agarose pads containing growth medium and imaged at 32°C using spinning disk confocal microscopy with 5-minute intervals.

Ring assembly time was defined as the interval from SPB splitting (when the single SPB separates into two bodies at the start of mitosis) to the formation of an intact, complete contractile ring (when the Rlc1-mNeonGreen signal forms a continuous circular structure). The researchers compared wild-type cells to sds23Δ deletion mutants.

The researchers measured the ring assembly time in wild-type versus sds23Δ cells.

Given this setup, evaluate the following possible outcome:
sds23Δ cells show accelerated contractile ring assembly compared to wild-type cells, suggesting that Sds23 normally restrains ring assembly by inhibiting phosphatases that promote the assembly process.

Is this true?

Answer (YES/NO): NO